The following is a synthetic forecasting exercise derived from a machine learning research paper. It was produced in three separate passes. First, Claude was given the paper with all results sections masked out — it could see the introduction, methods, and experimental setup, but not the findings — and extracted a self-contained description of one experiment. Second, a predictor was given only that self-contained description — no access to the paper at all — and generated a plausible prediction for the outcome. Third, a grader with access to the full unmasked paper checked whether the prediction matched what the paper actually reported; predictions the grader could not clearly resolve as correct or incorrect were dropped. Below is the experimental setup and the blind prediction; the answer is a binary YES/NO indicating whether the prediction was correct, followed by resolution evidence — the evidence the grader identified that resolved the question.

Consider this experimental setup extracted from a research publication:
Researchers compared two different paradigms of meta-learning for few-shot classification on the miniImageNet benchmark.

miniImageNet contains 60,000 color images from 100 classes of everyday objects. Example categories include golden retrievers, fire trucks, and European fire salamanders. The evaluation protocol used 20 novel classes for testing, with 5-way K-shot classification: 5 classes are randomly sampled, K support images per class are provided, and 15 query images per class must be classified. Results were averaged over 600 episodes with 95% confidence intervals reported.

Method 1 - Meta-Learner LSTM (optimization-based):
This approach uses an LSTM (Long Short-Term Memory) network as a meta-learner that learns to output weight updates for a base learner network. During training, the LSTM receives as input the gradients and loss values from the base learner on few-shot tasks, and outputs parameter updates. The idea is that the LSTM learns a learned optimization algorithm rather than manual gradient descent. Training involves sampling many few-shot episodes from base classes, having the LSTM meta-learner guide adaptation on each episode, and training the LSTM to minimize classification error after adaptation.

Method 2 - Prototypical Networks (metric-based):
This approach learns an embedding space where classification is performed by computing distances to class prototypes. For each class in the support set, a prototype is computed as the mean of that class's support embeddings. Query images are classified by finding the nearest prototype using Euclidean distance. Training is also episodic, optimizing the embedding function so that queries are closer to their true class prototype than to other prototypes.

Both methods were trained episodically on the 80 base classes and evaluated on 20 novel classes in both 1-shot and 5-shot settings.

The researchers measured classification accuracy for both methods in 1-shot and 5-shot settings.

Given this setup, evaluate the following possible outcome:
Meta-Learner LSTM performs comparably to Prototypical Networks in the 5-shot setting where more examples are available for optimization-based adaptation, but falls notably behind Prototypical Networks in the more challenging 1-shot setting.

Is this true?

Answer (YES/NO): NO